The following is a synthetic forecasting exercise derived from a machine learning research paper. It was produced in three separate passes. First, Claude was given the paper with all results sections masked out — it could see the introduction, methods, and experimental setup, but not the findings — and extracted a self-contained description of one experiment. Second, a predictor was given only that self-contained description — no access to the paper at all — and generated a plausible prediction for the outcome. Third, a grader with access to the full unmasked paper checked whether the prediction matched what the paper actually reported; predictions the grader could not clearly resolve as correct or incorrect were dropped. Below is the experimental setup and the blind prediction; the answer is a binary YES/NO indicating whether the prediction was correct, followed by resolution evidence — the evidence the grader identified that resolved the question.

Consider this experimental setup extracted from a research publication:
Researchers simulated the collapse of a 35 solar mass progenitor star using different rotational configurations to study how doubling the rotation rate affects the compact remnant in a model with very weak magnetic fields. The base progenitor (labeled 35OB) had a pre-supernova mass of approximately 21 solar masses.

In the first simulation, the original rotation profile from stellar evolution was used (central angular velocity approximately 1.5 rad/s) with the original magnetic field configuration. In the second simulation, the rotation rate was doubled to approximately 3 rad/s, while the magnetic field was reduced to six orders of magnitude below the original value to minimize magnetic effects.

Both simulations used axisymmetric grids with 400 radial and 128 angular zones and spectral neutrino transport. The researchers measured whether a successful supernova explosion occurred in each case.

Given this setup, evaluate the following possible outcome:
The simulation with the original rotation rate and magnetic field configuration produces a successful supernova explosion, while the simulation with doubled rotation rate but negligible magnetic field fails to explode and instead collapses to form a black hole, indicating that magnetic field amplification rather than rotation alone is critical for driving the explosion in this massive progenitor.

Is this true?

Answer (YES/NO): NO